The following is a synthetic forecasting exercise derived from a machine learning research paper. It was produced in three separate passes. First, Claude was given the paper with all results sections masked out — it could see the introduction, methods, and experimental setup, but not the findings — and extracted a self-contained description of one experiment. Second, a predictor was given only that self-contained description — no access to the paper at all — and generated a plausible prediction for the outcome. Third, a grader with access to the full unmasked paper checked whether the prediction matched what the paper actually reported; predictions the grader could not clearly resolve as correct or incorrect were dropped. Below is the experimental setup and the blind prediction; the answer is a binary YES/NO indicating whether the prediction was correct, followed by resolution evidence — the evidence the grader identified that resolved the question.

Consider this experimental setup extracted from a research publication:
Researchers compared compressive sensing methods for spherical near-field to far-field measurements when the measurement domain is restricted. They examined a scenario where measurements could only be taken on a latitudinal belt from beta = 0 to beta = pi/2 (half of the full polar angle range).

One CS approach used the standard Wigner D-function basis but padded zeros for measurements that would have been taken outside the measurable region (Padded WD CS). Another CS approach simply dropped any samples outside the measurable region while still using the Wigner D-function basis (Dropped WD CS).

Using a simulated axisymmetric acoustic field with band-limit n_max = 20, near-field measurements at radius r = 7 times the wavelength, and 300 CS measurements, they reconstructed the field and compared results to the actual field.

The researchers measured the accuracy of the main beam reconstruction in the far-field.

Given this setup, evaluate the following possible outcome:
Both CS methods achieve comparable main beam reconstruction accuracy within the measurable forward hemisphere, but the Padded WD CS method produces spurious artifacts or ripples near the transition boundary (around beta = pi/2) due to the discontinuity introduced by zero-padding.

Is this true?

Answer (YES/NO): NO